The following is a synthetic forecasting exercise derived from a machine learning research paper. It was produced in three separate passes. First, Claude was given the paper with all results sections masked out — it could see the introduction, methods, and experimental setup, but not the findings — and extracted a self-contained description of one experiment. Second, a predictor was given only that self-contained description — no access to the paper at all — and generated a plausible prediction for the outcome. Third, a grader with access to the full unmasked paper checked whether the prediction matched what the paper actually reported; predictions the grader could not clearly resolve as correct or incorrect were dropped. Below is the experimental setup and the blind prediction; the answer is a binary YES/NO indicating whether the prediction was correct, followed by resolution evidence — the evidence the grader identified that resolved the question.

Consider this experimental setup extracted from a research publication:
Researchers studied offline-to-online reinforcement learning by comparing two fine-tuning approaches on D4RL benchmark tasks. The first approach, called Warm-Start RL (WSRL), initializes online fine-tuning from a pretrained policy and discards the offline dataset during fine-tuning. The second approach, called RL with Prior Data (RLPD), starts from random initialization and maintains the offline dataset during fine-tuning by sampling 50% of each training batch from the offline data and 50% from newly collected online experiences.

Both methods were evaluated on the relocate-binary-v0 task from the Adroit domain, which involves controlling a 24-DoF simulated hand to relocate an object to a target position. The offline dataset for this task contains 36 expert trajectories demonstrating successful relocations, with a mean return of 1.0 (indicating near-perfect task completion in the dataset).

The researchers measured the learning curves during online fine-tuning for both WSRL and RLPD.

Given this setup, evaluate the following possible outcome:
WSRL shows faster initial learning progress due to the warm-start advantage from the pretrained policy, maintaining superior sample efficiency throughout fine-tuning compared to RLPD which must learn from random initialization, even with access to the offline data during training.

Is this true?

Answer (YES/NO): NO